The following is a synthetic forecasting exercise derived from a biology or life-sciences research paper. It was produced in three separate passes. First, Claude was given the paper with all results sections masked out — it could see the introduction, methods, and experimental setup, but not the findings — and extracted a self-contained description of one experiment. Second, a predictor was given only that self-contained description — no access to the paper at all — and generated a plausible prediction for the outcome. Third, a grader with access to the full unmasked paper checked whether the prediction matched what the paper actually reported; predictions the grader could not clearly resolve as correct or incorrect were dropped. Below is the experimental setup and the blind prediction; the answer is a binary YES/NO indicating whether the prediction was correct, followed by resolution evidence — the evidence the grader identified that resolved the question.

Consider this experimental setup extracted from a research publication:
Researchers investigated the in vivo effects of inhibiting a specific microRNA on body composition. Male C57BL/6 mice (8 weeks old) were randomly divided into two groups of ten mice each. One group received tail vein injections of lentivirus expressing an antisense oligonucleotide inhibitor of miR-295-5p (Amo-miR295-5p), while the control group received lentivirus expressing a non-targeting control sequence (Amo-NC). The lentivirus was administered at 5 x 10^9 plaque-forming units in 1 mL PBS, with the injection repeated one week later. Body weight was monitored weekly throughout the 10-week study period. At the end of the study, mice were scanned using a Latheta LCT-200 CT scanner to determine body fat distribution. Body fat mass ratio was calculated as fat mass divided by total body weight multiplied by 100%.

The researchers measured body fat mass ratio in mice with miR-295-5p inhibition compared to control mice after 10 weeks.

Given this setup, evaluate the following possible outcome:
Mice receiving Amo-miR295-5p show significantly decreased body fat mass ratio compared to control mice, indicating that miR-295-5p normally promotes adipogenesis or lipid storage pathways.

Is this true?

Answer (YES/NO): NO